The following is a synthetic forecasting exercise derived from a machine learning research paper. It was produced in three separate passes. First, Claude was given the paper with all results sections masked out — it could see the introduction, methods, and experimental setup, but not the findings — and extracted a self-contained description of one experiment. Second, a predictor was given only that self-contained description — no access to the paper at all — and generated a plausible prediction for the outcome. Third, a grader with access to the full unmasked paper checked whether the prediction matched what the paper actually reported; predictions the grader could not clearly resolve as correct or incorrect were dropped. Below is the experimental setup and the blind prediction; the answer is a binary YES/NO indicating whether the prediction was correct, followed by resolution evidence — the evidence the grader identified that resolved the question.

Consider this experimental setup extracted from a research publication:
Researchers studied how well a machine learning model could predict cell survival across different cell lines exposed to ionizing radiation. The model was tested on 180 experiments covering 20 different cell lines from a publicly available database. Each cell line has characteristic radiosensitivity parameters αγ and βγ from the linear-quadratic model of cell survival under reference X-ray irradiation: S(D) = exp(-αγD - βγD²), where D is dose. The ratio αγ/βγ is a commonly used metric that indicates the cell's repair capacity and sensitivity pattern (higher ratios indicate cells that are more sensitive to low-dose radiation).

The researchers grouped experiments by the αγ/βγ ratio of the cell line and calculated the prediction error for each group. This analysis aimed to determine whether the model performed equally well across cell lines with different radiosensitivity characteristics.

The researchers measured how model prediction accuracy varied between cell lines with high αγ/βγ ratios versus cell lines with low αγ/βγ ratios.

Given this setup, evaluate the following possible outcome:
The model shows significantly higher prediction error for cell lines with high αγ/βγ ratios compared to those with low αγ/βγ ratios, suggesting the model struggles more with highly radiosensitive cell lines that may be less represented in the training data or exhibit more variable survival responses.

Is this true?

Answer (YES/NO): YES